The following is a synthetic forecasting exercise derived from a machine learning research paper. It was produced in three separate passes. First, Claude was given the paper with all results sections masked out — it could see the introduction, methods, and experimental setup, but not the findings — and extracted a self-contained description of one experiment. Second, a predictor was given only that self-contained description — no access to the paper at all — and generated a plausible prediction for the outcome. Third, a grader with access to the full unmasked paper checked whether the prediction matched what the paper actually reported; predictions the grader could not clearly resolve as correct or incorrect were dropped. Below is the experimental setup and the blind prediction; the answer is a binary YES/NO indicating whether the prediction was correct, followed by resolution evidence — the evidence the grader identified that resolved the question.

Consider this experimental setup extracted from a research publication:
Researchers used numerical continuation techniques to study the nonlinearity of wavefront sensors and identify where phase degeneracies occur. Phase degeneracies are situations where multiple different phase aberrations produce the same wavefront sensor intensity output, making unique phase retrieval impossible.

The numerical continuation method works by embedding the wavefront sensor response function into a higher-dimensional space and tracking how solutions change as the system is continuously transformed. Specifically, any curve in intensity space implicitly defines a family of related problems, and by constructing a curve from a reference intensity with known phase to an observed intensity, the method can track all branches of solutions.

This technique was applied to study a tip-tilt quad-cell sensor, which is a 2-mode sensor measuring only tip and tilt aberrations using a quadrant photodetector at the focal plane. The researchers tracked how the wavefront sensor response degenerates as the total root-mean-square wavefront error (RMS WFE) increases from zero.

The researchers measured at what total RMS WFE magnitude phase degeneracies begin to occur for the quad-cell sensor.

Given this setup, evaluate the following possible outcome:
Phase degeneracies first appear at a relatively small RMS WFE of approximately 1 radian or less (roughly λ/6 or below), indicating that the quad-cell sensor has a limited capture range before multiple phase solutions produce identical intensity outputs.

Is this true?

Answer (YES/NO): NO